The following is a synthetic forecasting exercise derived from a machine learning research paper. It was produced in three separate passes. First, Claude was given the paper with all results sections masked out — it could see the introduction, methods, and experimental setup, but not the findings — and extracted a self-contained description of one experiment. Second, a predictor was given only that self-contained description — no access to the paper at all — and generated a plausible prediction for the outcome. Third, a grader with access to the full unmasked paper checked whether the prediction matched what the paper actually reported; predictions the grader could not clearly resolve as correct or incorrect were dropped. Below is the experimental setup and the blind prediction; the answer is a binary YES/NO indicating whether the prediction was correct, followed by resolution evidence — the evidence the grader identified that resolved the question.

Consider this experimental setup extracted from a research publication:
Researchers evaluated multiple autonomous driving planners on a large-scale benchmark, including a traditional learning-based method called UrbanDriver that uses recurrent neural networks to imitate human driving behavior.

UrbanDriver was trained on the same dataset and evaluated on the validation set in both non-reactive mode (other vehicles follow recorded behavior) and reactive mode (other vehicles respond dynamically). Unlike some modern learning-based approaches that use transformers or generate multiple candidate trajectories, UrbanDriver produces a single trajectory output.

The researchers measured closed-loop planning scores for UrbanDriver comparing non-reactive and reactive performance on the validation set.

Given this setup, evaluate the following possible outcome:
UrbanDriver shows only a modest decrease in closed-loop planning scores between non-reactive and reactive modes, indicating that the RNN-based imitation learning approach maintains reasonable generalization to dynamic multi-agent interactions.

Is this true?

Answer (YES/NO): NO